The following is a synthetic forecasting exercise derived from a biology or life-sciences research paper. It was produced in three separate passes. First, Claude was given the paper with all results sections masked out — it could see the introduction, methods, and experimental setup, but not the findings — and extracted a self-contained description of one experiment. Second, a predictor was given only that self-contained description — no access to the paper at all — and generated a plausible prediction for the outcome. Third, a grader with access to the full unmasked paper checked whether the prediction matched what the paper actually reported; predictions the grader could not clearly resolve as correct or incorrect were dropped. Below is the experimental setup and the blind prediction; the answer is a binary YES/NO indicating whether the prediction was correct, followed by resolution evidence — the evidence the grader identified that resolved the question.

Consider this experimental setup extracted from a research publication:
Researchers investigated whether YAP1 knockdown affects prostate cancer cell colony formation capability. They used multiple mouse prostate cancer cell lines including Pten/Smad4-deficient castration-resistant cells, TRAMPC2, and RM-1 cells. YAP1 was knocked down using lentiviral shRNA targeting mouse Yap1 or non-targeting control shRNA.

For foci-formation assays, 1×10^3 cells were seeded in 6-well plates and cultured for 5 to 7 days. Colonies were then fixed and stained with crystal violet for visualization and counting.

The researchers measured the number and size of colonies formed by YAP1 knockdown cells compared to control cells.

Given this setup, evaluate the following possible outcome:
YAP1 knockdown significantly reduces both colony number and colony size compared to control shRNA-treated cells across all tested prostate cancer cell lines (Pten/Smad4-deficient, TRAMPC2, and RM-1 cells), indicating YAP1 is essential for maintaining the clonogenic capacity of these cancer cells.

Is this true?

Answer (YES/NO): NO